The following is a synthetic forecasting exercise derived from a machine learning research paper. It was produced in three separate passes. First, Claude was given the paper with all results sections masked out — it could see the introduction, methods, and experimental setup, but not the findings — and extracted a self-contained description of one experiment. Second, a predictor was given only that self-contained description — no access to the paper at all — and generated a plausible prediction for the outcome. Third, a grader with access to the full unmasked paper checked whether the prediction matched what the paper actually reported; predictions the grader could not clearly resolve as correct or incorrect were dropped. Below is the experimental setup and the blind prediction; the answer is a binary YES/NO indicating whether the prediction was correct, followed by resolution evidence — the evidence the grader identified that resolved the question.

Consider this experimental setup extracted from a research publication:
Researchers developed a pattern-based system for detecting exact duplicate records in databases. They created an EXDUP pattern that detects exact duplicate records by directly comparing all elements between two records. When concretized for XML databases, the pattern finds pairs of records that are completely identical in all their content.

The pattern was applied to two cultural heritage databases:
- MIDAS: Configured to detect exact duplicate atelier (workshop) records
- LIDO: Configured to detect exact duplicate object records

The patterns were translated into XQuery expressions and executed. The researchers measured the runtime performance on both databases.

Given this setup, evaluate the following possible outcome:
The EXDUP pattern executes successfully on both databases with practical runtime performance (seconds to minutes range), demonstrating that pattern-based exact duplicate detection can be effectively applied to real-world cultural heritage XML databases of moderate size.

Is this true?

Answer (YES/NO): NO